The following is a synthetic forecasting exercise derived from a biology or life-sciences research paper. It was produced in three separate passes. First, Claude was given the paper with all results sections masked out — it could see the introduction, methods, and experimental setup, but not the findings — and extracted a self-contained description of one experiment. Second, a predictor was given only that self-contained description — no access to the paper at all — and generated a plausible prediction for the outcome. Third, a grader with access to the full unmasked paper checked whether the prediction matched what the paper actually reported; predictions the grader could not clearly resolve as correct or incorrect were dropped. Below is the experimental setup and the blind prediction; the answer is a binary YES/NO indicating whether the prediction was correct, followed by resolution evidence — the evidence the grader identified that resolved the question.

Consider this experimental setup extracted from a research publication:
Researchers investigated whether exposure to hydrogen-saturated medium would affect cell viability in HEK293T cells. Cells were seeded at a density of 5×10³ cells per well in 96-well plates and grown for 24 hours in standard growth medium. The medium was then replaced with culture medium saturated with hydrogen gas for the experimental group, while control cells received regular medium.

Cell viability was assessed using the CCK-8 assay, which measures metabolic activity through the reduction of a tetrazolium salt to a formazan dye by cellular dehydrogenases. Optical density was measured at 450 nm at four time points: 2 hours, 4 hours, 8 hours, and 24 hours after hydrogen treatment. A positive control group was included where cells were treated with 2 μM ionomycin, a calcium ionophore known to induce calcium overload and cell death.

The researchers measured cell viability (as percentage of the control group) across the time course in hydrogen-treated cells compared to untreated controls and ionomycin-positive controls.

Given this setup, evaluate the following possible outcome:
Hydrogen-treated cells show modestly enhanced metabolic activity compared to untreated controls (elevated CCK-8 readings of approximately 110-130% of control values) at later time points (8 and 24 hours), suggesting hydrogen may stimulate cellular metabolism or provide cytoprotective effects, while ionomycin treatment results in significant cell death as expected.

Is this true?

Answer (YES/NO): NO